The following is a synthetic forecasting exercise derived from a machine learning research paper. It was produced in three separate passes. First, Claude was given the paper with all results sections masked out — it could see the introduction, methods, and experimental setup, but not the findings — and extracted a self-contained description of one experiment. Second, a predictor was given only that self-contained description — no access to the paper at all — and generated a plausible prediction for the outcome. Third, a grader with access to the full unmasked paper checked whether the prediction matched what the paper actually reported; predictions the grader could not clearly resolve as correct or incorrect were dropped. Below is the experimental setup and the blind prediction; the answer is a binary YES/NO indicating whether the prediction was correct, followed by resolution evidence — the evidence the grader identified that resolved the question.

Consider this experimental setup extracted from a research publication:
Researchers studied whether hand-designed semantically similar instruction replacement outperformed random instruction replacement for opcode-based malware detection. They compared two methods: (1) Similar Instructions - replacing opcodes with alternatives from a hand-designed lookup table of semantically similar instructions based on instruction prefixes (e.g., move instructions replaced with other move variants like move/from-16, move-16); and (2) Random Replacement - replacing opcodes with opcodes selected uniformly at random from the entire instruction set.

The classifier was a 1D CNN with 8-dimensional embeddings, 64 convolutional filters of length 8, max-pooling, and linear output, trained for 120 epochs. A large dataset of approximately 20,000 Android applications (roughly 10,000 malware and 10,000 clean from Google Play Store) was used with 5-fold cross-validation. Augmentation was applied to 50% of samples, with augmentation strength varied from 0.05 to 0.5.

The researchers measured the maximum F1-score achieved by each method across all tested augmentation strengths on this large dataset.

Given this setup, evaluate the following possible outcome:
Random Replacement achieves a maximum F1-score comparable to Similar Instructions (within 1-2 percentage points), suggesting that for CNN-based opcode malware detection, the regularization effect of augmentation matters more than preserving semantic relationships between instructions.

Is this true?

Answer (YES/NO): YES